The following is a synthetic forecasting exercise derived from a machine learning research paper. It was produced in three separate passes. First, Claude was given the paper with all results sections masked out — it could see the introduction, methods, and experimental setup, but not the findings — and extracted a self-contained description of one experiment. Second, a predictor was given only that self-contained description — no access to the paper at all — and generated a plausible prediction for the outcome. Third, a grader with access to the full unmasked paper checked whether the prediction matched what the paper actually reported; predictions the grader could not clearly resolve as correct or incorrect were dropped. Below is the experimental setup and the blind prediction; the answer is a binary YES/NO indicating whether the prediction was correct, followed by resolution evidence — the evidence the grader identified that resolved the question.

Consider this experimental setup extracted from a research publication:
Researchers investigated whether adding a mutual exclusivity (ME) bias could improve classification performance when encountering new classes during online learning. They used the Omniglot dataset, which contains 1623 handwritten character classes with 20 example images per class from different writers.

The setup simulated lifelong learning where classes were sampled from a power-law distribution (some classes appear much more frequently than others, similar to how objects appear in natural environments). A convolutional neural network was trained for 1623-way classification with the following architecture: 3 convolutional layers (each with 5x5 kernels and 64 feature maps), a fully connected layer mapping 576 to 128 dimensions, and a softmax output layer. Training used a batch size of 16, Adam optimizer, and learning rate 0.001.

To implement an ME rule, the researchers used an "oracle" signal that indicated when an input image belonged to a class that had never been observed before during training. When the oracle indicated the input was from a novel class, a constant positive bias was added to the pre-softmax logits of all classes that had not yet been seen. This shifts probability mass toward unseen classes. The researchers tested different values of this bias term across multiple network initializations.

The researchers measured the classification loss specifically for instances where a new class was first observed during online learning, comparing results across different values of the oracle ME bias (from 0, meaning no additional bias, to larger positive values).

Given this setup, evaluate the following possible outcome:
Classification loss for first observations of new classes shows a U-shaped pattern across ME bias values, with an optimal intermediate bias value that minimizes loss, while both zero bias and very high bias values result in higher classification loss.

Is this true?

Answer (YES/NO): NO